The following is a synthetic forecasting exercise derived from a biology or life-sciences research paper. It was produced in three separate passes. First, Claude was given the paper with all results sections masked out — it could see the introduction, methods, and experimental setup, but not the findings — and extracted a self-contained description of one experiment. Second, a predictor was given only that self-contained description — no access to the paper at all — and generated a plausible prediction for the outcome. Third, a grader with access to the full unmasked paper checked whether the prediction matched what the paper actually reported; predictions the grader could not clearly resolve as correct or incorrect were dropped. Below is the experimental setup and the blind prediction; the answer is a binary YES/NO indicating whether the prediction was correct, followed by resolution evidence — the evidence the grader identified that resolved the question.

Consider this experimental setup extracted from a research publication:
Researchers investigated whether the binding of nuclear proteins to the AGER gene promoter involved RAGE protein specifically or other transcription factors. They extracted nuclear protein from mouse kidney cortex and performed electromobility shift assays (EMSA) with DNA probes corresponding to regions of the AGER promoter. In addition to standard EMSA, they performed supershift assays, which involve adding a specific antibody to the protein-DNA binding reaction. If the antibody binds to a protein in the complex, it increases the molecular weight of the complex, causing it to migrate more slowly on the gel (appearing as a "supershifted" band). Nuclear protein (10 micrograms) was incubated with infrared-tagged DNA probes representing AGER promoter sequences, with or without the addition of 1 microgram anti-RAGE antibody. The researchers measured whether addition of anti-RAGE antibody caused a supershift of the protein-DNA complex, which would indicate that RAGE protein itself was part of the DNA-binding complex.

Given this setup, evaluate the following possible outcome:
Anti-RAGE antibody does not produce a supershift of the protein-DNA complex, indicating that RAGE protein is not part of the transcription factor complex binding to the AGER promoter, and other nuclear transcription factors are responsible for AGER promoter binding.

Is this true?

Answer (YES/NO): NO